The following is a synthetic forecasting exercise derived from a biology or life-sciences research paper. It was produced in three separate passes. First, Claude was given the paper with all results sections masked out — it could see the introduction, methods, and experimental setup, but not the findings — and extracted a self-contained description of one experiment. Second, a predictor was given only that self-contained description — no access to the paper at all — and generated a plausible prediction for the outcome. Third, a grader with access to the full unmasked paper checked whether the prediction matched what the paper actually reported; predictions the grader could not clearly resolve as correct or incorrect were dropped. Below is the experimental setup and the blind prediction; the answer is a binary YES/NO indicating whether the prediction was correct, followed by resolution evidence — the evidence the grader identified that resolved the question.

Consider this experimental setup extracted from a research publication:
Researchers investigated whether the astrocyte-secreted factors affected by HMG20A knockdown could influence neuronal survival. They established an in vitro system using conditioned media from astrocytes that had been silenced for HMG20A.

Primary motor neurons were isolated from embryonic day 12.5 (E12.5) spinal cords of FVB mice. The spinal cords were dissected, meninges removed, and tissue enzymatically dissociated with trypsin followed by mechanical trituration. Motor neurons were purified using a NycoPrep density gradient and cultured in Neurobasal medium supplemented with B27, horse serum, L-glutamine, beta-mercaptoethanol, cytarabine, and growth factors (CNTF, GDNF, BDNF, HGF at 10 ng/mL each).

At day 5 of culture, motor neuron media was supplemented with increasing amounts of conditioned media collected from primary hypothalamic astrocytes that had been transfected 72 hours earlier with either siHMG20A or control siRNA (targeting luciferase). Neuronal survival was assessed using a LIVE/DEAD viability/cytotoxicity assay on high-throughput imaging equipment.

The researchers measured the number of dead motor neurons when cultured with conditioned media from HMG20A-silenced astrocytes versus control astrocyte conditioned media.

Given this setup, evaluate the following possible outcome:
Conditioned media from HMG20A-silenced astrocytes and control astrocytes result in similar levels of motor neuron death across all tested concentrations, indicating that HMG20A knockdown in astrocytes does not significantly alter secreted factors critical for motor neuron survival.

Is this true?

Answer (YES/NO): NO